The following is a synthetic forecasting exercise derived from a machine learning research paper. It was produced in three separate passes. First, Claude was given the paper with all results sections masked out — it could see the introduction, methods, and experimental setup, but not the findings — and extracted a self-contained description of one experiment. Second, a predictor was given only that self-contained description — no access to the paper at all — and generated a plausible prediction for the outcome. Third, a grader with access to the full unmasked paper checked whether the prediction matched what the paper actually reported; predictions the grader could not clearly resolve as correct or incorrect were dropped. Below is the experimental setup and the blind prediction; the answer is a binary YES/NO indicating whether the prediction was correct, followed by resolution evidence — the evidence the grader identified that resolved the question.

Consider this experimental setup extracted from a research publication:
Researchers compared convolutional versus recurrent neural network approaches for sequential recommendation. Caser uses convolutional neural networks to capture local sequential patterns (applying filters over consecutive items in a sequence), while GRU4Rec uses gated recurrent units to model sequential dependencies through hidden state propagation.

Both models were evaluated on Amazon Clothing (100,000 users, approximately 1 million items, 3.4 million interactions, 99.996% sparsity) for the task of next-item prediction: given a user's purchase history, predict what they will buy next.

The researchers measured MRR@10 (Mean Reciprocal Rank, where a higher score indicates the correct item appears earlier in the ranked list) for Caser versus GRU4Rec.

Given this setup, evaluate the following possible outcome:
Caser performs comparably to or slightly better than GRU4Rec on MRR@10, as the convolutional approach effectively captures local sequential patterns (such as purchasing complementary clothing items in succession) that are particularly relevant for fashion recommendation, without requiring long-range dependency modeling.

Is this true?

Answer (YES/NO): NO